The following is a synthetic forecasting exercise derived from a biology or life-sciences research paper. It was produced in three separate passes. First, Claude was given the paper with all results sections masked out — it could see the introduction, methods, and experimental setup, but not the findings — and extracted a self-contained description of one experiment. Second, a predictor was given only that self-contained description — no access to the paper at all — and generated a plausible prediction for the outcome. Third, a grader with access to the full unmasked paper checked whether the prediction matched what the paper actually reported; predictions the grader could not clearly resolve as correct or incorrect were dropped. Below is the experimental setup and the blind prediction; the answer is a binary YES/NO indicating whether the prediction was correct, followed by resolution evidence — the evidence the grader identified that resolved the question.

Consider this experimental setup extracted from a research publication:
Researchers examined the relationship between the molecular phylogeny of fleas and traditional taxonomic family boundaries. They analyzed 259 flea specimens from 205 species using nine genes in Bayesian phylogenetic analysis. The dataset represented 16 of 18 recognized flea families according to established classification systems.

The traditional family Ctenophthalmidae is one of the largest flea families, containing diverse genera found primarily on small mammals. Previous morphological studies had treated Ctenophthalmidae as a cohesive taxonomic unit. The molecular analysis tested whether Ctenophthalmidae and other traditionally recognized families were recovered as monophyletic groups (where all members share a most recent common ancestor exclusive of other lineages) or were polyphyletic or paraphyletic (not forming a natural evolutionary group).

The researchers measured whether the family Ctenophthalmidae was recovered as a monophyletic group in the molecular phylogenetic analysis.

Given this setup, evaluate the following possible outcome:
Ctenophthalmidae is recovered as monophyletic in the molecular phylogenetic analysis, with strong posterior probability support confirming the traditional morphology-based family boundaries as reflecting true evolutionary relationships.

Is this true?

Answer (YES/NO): NO